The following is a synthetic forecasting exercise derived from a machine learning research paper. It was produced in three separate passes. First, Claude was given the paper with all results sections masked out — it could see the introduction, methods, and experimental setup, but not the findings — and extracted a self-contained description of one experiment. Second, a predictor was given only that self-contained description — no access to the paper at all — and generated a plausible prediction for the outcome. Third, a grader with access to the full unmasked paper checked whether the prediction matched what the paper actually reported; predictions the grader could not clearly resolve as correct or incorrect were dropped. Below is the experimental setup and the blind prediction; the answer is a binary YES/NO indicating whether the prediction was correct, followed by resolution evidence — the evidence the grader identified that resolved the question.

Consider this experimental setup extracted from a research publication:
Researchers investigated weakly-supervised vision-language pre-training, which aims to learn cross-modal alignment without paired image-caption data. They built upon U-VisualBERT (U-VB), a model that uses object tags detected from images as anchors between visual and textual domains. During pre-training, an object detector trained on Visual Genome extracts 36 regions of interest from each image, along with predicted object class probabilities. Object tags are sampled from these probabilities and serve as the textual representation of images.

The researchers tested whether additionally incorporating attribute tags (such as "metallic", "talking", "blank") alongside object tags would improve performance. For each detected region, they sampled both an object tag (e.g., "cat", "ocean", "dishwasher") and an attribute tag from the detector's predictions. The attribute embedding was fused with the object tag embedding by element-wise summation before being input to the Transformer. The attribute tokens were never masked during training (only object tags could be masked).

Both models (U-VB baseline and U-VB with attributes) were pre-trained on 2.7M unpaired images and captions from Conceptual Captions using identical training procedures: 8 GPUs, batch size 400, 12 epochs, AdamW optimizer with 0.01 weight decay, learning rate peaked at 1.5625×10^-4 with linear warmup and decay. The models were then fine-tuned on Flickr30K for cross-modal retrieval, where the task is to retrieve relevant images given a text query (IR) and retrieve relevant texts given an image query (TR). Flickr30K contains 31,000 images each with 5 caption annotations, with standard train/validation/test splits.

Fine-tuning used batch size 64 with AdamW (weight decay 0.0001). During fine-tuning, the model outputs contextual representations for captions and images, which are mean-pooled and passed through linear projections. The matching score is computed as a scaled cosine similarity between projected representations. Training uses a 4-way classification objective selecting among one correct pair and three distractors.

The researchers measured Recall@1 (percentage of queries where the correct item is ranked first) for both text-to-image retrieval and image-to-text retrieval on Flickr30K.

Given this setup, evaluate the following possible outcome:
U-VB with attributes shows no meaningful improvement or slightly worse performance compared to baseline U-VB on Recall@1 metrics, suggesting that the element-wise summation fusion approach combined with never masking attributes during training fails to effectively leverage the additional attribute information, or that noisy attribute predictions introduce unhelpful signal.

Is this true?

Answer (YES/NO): YES